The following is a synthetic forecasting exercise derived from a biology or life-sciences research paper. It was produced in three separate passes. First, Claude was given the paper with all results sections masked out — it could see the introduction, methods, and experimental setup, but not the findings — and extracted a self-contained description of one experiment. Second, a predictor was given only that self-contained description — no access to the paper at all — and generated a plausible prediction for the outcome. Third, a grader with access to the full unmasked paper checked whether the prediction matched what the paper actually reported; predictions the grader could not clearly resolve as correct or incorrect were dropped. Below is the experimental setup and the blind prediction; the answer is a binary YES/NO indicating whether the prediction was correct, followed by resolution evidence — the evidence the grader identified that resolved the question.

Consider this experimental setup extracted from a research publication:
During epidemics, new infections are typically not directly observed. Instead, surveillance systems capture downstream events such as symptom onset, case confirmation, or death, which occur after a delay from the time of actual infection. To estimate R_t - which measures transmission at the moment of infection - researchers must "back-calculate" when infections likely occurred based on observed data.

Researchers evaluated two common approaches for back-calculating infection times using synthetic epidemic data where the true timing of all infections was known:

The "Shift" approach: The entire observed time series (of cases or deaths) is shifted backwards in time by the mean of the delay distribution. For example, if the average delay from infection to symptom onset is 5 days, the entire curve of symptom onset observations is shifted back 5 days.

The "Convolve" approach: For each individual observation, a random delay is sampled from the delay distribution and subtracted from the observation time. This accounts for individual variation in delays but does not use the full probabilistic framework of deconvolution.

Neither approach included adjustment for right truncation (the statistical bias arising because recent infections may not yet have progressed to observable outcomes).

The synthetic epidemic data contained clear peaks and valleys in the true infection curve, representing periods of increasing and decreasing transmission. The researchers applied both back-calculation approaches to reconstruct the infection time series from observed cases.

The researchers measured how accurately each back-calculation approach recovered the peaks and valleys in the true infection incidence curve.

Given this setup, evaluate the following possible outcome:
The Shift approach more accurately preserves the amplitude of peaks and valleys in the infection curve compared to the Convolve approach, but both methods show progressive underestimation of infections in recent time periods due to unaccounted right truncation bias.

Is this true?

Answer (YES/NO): NO